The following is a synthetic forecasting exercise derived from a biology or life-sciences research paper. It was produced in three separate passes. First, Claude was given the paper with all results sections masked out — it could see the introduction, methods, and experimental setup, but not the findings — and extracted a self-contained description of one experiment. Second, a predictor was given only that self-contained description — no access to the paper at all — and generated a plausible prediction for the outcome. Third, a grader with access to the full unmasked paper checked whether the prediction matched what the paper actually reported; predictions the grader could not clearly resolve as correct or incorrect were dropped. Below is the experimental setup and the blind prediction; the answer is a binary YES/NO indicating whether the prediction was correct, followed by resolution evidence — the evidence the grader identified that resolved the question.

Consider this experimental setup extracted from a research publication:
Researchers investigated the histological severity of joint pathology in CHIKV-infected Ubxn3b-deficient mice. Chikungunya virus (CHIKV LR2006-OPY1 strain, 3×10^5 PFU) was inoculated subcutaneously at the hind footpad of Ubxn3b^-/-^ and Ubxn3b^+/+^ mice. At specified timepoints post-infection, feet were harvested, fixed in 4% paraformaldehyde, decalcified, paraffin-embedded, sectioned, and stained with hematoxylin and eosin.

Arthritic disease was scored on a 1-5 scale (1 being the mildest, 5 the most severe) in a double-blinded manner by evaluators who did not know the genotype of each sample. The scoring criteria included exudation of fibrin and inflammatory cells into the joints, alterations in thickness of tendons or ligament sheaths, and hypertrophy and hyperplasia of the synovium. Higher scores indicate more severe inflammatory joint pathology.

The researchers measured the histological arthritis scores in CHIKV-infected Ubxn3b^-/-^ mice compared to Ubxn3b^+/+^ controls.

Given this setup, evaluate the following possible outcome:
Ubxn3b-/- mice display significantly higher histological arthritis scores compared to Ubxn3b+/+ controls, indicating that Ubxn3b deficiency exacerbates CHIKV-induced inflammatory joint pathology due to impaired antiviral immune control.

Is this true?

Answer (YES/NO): YES